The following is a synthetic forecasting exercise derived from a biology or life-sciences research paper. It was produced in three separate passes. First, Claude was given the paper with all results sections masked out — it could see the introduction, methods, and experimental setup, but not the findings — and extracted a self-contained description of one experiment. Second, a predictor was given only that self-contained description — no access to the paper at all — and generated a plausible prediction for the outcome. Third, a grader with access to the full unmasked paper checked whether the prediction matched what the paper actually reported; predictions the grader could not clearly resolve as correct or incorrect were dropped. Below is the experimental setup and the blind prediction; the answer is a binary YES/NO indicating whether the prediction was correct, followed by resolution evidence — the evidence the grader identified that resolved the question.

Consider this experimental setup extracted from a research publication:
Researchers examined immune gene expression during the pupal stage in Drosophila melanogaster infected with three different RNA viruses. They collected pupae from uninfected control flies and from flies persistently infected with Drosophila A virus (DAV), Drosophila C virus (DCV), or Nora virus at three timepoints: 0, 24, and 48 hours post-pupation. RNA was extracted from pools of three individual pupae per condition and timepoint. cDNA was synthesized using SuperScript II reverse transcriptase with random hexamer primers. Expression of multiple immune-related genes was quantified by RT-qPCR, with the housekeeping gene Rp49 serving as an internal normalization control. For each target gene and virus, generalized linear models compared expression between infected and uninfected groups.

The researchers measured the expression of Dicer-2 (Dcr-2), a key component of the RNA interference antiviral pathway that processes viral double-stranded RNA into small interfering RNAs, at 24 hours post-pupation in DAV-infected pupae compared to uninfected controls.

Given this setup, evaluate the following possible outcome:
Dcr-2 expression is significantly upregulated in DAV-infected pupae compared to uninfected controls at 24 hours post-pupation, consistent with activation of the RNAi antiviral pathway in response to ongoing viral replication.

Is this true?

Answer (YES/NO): NO